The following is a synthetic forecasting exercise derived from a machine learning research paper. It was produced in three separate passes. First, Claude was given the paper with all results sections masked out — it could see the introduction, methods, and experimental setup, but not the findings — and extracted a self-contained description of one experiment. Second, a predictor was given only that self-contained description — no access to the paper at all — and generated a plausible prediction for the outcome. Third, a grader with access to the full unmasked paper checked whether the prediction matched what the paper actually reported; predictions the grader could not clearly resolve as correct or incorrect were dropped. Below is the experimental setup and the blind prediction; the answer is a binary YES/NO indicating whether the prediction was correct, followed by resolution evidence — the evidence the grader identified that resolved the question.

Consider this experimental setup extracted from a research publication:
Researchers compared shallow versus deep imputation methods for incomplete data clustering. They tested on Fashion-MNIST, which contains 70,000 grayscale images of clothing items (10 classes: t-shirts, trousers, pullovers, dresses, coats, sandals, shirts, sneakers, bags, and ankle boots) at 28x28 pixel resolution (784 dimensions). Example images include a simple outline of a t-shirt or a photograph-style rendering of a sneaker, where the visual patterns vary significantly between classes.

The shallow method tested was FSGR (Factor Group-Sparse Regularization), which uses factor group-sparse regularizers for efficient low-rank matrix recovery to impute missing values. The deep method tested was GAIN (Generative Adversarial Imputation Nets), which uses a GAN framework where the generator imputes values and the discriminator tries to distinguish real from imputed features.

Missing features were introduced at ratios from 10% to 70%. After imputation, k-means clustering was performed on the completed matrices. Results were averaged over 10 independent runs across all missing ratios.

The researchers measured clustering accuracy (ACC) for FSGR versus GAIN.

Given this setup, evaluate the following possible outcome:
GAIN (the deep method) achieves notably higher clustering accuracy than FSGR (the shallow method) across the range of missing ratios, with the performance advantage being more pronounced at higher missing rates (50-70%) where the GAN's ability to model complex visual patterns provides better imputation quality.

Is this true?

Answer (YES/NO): NO